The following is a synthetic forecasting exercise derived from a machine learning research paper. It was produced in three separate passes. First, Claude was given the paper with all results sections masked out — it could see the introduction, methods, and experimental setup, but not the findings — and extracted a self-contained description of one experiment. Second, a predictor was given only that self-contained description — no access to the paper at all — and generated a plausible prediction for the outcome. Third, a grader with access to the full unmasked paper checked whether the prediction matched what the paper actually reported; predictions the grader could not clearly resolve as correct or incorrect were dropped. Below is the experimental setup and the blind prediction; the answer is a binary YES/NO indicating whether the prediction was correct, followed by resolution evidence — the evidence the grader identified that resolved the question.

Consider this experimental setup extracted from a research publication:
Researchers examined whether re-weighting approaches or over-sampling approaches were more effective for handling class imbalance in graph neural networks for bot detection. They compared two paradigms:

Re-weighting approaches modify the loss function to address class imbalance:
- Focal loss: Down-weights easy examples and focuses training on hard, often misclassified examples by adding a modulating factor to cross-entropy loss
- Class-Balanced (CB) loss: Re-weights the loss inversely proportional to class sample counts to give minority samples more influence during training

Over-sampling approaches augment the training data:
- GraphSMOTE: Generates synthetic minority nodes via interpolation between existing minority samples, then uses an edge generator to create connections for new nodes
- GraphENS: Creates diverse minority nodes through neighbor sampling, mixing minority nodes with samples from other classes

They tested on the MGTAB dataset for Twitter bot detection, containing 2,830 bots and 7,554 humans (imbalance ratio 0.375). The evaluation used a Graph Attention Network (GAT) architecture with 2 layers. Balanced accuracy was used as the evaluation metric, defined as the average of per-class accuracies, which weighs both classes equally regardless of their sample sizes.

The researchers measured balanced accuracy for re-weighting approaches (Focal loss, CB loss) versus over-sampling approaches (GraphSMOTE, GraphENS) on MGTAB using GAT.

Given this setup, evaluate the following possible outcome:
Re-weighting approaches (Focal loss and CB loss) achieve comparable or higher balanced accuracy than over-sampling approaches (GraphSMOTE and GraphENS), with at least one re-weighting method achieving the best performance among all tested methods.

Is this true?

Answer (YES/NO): NO